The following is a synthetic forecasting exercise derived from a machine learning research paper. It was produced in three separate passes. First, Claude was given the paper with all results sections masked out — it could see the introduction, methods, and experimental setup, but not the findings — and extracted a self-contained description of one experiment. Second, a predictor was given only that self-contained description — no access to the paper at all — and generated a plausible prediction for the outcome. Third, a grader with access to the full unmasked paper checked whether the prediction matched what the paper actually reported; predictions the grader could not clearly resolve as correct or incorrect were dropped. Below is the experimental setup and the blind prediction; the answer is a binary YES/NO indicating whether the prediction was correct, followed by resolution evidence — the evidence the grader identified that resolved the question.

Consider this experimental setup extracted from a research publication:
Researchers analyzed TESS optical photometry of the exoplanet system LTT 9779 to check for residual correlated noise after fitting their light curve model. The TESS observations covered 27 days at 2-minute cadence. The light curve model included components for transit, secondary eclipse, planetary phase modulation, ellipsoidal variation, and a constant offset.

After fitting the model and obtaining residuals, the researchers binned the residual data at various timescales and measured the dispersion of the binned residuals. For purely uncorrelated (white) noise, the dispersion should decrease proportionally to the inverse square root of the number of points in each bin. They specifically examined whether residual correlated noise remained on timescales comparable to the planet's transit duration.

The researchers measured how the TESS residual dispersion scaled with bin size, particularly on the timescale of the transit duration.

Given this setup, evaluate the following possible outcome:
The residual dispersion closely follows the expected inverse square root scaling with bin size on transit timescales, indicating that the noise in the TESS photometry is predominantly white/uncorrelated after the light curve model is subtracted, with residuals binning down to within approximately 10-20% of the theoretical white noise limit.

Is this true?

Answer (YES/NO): YES